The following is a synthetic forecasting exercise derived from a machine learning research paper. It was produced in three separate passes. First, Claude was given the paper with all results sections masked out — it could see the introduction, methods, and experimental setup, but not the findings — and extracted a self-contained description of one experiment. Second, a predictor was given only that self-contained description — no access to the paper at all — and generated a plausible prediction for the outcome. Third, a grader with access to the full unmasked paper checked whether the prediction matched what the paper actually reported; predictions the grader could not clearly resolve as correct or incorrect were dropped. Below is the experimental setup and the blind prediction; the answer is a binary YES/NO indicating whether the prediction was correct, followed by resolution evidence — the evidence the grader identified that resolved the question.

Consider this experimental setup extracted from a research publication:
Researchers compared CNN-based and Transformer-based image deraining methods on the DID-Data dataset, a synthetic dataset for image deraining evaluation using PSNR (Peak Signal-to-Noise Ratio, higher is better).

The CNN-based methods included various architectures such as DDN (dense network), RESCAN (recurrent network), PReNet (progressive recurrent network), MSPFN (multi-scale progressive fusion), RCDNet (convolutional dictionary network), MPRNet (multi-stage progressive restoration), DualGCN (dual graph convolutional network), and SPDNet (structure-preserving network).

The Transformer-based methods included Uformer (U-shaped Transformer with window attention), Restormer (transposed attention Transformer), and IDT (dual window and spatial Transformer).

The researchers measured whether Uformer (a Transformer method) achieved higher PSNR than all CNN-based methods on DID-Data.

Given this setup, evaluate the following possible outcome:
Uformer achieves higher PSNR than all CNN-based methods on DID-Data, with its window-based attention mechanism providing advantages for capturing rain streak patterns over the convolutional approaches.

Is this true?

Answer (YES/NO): YES